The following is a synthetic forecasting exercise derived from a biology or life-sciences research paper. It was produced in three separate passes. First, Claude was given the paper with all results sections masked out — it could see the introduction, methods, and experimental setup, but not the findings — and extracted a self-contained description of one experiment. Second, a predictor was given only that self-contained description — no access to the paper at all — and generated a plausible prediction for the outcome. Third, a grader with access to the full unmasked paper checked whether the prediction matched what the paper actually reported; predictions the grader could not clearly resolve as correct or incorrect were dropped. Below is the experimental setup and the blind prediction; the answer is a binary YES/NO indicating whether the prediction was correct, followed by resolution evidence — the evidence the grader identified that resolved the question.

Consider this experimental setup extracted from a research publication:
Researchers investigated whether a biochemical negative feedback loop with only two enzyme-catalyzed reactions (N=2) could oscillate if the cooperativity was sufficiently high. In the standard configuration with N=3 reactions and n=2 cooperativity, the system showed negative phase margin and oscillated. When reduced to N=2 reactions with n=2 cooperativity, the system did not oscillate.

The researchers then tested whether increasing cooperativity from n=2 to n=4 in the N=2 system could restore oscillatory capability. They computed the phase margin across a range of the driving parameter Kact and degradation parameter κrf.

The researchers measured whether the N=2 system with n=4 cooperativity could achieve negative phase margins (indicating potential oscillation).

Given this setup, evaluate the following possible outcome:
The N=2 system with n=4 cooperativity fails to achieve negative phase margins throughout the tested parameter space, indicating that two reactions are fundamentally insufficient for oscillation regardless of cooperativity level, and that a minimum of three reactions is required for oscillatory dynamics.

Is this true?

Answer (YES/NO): NO